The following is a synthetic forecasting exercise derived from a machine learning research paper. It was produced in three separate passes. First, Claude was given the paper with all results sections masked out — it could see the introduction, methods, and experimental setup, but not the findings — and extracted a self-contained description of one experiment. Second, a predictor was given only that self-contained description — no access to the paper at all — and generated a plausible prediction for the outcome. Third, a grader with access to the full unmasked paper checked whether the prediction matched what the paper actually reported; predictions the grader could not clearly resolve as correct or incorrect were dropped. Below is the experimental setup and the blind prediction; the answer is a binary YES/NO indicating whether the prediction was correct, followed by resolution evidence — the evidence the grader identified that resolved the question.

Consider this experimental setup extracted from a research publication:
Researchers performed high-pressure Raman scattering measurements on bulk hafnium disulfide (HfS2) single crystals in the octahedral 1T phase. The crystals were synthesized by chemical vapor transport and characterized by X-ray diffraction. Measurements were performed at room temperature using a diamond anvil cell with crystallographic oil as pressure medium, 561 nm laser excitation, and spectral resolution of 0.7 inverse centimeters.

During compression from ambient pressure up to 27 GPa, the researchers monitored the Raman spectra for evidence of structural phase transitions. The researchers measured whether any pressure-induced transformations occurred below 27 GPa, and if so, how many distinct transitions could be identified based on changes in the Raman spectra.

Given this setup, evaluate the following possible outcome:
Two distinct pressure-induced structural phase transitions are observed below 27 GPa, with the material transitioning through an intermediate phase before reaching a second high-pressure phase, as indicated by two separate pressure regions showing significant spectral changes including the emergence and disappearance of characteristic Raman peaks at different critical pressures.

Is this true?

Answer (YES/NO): YES